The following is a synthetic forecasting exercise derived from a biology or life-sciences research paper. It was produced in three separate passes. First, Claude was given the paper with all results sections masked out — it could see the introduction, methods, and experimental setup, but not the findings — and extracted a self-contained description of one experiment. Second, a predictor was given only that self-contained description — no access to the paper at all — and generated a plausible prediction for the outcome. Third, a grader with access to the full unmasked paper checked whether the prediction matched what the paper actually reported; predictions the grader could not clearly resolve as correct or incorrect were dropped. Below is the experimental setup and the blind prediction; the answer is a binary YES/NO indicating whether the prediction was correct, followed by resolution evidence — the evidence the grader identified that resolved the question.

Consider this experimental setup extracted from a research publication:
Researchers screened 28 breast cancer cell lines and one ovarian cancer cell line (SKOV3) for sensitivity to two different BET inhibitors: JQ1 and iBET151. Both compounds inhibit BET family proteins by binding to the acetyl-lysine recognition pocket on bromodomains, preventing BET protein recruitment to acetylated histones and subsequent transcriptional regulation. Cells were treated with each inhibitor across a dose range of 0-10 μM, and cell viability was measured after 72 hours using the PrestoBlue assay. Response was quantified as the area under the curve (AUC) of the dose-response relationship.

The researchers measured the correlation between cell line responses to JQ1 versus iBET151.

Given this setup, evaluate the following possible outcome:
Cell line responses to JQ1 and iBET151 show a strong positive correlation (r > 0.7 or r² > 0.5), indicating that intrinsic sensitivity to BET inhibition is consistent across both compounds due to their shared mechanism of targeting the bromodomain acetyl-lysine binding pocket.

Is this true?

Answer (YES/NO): YES